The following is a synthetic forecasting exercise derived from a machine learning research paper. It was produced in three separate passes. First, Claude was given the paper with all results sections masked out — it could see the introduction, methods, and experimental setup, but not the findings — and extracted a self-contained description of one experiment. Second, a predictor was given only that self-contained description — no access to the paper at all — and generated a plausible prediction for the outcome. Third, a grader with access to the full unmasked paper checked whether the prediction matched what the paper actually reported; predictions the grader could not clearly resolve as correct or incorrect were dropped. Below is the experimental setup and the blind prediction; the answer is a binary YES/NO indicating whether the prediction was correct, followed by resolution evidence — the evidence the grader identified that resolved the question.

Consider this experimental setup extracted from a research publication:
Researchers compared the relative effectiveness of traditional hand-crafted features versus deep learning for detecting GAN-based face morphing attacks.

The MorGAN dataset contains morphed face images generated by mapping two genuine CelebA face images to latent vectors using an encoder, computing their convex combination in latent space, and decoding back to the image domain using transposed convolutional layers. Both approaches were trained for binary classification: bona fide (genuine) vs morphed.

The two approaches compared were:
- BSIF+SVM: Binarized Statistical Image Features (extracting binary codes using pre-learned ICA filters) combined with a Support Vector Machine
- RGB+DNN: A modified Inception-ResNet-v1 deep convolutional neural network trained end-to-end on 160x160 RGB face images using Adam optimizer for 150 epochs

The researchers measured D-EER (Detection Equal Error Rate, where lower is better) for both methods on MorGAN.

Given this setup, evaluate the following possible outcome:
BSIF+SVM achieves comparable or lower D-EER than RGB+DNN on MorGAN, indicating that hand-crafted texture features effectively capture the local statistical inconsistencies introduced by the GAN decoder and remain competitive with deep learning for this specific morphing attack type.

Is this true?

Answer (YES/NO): YES